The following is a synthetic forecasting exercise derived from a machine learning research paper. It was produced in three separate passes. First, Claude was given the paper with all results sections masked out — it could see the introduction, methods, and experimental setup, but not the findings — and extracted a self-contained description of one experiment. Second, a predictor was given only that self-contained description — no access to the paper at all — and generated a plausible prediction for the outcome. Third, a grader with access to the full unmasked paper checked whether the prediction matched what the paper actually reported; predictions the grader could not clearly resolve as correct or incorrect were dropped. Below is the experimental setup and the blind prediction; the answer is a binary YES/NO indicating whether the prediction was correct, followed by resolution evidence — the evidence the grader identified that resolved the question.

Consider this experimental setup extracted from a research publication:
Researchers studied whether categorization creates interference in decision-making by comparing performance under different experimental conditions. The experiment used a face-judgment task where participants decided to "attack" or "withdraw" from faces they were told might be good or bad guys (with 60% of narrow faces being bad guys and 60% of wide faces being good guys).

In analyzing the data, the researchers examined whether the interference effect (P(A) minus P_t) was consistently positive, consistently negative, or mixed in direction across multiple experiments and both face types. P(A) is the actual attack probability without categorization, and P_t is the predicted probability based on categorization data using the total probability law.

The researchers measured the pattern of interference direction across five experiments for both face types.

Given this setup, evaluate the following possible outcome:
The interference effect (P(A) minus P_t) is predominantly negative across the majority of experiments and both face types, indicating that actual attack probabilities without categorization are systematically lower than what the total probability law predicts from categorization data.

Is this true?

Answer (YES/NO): NO